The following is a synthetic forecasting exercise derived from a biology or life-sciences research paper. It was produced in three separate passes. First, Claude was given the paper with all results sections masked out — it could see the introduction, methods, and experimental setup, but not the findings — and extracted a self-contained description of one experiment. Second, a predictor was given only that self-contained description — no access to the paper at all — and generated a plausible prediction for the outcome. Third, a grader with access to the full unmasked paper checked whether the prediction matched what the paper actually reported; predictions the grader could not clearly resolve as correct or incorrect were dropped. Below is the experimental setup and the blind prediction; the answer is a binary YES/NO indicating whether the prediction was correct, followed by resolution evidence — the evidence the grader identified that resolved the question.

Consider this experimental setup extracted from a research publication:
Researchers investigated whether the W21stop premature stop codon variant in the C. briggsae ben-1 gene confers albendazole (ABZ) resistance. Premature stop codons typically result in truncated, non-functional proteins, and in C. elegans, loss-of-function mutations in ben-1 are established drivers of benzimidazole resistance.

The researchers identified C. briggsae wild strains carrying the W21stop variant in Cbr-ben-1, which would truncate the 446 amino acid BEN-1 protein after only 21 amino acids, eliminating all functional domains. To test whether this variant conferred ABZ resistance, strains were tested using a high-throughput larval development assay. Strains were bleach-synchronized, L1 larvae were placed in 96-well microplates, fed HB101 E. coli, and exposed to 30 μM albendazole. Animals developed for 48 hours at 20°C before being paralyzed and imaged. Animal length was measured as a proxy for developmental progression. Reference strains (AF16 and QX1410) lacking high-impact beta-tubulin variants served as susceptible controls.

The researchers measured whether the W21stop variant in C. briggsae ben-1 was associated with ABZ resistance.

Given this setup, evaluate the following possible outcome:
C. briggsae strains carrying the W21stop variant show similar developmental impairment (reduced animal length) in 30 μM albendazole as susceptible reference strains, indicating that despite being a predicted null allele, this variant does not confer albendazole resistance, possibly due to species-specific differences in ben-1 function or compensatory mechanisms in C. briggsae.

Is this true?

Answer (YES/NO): NO